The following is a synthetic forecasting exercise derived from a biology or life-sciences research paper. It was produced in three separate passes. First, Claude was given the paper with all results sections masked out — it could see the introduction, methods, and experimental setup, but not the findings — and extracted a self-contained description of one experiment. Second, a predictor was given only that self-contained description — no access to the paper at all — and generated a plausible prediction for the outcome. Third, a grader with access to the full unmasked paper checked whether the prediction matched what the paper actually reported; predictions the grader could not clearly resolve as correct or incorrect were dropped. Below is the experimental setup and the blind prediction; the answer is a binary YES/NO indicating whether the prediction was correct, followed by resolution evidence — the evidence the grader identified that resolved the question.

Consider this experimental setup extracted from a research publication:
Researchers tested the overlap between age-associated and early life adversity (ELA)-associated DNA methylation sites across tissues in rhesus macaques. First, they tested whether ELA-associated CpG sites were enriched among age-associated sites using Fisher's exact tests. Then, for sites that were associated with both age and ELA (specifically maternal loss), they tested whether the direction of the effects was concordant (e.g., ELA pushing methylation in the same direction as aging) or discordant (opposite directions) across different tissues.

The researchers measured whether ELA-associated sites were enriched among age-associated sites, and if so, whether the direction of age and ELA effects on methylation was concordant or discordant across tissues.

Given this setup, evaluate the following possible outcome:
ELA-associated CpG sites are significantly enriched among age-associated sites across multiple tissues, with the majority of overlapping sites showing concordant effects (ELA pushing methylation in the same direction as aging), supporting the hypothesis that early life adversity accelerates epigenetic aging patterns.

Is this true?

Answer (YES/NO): NO